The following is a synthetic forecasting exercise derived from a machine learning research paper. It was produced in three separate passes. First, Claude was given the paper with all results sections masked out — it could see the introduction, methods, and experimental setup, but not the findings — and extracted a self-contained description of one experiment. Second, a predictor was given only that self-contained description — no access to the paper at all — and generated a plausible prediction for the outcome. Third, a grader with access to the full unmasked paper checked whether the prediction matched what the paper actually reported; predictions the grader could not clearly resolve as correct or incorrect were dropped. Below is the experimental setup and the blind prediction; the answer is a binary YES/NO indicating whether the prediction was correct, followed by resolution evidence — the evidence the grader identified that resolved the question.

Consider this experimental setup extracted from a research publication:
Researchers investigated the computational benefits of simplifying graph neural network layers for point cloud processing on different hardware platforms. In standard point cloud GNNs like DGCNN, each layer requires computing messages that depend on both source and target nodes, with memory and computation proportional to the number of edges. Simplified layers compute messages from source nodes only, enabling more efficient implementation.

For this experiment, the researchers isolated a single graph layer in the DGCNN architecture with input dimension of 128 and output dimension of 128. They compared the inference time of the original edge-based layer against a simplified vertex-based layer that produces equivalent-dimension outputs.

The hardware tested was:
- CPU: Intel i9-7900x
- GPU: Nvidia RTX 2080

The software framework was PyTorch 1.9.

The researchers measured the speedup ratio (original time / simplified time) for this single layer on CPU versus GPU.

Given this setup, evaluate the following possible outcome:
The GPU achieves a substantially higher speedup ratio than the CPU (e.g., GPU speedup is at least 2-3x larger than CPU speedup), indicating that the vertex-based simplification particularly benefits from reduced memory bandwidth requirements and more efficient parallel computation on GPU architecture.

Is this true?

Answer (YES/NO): NO